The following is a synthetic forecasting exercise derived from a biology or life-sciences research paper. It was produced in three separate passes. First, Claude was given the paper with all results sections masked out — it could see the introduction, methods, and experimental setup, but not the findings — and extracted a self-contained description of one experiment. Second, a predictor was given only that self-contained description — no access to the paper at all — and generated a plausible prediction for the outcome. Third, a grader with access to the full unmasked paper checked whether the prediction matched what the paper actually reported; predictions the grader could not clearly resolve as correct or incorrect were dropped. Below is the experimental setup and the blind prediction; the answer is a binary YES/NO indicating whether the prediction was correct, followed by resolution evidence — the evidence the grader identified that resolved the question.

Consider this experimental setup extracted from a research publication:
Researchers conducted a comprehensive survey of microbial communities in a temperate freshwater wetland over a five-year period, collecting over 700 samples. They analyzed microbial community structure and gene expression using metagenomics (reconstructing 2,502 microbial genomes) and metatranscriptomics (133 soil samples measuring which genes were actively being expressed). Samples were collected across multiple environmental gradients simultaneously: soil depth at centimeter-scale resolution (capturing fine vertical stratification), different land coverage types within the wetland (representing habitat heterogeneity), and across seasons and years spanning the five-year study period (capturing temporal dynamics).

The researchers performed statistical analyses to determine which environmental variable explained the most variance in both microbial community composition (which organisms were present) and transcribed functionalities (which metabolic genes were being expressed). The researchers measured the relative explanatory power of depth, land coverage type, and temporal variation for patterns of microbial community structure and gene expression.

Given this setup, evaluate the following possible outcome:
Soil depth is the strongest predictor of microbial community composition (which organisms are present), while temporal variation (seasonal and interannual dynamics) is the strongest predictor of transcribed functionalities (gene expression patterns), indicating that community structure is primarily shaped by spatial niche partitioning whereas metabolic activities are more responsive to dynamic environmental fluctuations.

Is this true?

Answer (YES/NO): NO